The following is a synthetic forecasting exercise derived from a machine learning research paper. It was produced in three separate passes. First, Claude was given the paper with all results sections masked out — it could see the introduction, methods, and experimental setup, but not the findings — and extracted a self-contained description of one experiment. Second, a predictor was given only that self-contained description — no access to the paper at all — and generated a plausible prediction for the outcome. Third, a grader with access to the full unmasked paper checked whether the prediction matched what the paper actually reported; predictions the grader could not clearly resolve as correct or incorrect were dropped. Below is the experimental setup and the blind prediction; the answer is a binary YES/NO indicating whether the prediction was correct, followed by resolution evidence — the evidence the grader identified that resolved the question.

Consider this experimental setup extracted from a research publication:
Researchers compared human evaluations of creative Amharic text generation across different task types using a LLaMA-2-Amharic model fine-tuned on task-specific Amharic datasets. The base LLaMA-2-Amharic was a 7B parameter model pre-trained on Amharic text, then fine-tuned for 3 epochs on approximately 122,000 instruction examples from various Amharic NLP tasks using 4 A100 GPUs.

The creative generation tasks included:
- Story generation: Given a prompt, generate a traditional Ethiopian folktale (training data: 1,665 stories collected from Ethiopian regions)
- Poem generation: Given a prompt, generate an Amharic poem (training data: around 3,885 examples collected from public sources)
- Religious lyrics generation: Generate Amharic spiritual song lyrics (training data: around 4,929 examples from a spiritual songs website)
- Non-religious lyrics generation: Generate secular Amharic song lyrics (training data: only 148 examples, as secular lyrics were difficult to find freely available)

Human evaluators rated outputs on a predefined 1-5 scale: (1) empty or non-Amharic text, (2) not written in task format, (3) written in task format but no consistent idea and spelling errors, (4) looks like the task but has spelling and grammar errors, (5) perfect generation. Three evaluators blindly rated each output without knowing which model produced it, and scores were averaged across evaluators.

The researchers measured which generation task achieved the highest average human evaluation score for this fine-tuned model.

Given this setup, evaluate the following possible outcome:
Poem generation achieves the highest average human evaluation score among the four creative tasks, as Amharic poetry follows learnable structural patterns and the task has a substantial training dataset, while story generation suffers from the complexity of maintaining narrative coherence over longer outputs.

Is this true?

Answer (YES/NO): NO